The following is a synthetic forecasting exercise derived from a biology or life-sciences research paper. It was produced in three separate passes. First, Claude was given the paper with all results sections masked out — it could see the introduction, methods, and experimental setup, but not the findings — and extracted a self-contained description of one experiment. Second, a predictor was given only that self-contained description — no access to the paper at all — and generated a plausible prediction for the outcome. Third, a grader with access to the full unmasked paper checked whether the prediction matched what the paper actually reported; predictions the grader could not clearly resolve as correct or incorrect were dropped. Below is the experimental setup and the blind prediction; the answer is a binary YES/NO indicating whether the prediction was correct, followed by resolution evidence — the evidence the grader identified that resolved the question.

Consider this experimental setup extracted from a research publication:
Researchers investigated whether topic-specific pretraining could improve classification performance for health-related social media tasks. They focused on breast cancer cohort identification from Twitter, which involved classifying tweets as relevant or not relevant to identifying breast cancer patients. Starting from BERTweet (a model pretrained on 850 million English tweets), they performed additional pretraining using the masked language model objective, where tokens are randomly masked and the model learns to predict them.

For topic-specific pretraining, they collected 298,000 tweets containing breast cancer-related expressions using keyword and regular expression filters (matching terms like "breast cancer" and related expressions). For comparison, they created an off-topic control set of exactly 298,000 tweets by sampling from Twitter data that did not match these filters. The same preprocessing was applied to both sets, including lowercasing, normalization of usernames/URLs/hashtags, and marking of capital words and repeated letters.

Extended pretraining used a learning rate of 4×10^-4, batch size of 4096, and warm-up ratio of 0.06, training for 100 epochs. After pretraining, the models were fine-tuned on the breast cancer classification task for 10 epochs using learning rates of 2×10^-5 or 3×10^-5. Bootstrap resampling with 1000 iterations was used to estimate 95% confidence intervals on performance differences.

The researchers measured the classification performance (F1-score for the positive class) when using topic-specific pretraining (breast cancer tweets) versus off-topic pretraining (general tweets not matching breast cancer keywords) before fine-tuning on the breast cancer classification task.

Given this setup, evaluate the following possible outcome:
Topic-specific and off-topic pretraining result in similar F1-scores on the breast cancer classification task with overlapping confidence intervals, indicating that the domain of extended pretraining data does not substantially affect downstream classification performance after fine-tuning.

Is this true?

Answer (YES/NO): YES